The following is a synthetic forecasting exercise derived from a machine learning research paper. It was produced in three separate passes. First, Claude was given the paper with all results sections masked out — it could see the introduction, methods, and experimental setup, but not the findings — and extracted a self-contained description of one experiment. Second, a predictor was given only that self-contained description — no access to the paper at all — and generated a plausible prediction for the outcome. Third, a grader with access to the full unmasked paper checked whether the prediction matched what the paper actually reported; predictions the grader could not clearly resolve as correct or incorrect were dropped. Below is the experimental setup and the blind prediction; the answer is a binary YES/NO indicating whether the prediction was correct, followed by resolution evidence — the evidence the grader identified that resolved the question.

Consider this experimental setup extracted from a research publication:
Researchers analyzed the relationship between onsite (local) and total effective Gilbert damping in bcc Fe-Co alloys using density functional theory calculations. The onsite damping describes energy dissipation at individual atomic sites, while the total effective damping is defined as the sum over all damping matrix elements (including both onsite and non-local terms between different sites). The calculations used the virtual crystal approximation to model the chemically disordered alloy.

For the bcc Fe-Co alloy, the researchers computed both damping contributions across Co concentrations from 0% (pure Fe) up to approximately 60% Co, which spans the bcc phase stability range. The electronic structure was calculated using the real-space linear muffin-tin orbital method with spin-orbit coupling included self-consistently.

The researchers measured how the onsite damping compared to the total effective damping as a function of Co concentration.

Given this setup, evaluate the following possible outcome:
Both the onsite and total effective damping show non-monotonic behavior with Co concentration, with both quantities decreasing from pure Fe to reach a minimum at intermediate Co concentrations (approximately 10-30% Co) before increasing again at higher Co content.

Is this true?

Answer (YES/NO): YES